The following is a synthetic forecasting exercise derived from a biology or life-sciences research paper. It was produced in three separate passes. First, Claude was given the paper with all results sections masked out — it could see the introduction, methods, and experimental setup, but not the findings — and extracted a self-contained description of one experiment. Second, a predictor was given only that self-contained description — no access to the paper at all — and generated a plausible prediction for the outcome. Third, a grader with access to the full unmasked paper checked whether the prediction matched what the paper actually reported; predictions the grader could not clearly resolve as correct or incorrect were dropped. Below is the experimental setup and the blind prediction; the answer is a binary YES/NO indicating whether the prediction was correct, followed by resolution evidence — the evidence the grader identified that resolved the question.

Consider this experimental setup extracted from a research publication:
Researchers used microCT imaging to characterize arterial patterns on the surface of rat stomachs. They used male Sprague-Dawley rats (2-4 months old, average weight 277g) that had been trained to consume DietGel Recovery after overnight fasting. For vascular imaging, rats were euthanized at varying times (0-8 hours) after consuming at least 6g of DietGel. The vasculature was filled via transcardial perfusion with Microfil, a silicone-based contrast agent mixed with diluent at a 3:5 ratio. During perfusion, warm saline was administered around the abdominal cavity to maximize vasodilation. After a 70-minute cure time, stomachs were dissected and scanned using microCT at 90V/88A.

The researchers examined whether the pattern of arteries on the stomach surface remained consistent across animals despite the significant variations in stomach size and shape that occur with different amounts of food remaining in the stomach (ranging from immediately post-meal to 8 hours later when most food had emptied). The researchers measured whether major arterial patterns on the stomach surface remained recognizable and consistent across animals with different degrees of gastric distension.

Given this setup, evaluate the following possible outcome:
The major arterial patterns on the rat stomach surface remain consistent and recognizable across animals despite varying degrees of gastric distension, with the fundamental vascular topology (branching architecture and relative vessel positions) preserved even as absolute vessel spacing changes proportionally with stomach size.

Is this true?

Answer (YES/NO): NO